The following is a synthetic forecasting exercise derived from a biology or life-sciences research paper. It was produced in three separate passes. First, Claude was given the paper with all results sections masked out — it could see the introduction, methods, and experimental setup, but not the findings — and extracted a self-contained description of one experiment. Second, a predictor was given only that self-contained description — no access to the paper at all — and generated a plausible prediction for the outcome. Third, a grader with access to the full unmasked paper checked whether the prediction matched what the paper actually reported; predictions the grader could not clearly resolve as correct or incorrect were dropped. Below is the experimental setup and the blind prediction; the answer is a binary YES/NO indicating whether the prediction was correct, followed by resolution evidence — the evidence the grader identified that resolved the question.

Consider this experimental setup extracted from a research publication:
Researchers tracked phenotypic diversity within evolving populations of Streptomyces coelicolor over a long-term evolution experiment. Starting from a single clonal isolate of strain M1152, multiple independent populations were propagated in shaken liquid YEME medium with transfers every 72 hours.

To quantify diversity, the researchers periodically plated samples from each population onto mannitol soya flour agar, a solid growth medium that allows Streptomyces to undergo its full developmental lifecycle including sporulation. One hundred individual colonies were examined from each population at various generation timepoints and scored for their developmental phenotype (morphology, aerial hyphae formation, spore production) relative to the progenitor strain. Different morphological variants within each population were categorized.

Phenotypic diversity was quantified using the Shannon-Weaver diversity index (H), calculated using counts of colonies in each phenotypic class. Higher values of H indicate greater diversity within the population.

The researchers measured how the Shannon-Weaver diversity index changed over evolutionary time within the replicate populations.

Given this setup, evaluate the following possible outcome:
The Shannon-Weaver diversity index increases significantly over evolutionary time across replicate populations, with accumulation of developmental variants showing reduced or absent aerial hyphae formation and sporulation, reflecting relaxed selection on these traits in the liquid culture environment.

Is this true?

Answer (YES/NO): NO